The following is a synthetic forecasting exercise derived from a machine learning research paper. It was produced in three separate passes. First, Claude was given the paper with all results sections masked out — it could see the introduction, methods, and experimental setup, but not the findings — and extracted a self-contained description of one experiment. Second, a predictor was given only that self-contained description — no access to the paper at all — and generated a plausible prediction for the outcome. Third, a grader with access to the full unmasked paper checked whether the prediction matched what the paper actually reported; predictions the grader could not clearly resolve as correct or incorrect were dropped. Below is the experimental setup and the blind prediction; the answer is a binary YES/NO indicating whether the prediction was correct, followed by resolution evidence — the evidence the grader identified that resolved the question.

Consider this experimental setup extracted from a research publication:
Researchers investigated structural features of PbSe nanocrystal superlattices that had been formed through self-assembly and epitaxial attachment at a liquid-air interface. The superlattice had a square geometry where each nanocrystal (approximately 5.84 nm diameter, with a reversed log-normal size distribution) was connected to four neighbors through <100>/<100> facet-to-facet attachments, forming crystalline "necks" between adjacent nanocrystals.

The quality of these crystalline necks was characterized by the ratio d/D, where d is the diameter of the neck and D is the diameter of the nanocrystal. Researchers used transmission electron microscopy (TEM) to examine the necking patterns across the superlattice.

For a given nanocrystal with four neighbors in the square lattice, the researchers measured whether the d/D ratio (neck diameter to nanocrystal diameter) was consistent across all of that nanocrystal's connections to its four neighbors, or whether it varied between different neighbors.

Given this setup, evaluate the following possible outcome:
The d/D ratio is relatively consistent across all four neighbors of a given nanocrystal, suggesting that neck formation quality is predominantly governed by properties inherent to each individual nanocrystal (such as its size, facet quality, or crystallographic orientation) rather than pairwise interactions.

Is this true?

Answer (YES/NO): NO